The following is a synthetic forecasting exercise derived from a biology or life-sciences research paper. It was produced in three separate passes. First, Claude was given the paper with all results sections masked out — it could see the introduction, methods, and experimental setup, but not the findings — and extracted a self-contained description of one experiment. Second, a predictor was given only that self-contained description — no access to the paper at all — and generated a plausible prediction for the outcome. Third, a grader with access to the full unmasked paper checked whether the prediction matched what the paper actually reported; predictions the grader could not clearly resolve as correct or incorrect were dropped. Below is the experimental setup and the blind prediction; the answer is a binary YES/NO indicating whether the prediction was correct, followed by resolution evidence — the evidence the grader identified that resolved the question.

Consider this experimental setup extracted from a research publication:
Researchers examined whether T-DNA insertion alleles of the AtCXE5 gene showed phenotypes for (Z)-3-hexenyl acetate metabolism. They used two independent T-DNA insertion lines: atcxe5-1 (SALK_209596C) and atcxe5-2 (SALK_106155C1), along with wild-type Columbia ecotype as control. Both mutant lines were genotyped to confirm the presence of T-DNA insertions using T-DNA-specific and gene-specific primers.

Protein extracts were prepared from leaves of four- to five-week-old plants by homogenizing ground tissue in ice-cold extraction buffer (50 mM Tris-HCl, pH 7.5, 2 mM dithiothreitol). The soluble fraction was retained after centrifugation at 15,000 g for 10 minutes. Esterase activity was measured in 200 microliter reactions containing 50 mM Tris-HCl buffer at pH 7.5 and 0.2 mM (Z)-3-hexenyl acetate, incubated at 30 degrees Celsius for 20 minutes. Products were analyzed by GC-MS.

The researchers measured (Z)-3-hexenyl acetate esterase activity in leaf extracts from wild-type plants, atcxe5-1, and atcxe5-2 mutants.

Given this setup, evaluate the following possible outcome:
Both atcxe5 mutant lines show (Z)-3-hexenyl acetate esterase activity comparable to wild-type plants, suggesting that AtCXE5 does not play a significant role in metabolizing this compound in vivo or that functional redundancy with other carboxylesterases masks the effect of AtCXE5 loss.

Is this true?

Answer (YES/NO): NO